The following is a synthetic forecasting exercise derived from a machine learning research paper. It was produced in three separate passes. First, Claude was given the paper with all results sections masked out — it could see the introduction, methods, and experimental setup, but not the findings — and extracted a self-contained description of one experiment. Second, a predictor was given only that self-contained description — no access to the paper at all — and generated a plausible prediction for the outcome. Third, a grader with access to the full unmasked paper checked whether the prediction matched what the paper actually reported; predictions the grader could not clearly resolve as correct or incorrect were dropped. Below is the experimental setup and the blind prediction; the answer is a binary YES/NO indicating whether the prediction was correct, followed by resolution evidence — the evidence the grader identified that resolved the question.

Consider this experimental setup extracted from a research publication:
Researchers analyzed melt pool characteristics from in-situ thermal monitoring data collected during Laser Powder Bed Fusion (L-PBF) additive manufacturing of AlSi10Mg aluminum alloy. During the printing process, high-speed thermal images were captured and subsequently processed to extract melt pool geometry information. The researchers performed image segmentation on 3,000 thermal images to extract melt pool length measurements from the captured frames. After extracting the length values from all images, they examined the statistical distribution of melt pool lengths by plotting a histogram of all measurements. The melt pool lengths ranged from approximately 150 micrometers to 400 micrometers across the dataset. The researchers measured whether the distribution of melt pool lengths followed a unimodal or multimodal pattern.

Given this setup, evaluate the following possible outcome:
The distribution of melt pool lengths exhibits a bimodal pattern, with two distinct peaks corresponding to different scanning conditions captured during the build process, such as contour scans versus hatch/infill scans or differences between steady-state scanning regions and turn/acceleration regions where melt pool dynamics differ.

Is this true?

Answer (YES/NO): YES